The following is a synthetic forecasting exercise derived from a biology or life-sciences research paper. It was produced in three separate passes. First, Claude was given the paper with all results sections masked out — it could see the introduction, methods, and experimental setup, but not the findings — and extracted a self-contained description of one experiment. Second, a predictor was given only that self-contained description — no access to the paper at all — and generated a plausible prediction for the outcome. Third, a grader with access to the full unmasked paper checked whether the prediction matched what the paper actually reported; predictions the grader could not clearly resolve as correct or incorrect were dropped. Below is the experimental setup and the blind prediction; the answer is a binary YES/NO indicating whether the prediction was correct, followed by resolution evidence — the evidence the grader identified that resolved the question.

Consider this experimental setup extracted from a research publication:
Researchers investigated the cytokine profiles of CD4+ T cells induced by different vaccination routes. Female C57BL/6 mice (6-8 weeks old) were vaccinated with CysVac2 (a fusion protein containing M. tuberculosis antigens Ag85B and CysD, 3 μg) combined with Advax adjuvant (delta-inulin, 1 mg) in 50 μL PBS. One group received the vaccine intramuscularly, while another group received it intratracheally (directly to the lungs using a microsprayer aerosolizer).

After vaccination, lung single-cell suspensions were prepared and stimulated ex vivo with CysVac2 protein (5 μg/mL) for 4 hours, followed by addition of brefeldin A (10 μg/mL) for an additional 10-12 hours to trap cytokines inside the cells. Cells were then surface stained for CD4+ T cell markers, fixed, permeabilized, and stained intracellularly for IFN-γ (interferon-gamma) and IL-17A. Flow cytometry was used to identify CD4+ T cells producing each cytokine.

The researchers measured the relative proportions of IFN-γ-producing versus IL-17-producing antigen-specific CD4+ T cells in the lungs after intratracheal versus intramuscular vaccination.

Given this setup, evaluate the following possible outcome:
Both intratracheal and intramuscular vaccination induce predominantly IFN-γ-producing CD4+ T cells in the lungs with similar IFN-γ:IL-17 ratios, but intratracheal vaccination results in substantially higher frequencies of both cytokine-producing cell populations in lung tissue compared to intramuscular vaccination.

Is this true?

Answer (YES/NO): NO